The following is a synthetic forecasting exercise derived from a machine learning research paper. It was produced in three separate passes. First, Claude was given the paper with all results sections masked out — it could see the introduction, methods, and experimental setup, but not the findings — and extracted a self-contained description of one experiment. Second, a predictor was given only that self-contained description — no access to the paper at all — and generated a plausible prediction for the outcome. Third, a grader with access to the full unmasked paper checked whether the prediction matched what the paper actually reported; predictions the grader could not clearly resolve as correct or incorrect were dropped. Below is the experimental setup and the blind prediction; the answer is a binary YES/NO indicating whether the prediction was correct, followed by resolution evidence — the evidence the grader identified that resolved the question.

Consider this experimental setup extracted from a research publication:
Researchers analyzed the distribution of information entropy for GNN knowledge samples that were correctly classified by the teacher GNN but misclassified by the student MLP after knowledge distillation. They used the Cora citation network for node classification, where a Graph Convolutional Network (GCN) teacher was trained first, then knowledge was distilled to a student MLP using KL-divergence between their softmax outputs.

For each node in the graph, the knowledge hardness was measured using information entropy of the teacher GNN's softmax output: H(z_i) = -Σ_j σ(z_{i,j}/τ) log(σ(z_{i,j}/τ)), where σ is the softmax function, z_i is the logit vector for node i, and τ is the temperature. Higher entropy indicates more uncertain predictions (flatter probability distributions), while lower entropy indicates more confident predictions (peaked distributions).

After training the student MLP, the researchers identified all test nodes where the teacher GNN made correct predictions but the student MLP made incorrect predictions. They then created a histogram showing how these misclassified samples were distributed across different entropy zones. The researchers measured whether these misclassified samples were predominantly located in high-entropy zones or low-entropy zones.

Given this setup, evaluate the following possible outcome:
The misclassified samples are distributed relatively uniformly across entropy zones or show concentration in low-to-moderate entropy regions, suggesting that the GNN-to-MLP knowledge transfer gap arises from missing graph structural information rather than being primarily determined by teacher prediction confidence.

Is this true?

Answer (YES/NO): NO